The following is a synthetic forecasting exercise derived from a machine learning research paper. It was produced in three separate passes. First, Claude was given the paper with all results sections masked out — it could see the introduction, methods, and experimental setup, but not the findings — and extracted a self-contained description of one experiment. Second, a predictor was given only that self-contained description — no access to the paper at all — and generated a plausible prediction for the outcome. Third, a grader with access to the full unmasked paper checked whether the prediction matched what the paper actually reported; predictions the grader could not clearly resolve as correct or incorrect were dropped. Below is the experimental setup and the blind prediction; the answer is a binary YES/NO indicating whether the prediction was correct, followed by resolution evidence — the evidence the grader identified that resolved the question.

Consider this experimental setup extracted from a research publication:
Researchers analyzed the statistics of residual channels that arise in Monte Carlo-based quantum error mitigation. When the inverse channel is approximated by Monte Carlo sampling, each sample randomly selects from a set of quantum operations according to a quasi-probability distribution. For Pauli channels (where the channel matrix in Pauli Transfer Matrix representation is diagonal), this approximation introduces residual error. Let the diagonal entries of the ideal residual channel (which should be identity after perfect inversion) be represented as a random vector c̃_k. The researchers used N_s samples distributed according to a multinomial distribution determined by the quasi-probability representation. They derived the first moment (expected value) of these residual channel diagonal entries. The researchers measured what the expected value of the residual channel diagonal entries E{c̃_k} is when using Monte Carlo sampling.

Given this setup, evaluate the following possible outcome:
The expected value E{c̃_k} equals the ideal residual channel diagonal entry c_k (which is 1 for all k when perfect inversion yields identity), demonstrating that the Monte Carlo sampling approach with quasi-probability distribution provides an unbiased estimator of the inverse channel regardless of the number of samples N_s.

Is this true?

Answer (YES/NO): YES